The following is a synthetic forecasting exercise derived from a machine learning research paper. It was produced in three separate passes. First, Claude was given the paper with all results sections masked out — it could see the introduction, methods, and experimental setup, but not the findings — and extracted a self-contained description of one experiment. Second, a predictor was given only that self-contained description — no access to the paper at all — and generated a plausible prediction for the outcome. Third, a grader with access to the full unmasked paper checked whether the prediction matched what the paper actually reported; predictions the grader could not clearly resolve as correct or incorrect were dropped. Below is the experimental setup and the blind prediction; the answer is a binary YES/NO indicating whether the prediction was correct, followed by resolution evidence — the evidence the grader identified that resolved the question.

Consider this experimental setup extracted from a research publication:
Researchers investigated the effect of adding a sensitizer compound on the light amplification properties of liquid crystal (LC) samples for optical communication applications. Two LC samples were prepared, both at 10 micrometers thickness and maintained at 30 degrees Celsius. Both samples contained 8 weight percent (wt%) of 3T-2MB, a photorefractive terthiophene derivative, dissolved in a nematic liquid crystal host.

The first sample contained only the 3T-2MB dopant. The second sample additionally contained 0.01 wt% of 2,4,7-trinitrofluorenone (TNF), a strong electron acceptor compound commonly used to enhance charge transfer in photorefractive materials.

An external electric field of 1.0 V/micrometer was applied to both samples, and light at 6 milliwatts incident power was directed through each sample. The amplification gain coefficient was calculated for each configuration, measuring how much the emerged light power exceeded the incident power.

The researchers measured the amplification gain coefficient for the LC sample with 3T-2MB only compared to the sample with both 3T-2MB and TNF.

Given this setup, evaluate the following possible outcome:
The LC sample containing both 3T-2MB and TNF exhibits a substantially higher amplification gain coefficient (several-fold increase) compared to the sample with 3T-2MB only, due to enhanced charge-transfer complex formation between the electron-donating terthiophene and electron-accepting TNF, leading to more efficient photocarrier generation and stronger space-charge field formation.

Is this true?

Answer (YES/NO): YES